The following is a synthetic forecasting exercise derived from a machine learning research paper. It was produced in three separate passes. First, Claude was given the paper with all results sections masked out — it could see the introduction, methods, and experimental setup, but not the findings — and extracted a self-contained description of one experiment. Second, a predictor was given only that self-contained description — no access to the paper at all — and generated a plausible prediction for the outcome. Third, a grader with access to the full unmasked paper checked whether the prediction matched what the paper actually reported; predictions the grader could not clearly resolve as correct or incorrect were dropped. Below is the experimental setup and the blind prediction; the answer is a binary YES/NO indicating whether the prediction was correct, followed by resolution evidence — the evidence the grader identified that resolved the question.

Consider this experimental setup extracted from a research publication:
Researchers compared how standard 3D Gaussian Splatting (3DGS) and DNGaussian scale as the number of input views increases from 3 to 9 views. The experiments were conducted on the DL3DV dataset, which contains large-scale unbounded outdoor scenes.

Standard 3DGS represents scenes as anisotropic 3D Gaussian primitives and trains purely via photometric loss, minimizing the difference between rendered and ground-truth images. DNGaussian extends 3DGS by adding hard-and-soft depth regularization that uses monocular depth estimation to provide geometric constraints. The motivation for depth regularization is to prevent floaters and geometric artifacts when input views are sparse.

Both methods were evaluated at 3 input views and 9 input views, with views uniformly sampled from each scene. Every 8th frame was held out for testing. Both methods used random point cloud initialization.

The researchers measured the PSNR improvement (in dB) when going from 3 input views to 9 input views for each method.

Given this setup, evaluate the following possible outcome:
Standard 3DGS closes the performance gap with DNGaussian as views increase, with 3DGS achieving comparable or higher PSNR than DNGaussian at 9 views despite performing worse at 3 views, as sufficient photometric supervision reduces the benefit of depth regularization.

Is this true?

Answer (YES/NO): YES